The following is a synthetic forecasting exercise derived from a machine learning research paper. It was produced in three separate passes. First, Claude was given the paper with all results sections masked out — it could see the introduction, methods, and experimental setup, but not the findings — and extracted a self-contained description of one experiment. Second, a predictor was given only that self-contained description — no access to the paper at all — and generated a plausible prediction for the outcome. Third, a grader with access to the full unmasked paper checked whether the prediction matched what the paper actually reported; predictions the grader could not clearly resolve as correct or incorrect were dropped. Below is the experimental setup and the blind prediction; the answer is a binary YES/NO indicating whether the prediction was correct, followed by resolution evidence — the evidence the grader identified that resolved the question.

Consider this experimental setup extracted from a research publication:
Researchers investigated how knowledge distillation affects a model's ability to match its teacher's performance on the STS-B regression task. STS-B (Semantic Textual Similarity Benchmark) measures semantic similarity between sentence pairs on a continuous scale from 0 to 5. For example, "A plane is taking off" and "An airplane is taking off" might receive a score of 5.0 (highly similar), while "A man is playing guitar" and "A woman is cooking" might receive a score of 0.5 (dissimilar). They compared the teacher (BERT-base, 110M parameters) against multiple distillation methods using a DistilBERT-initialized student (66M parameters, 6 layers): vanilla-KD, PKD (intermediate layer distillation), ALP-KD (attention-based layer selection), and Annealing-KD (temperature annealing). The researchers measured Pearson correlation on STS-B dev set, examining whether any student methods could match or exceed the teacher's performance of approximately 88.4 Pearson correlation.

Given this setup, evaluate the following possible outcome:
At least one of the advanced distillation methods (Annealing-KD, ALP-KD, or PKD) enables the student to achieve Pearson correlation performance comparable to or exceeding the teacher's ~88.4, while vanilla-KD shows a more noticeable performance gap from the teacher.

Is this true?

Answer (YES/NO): YES